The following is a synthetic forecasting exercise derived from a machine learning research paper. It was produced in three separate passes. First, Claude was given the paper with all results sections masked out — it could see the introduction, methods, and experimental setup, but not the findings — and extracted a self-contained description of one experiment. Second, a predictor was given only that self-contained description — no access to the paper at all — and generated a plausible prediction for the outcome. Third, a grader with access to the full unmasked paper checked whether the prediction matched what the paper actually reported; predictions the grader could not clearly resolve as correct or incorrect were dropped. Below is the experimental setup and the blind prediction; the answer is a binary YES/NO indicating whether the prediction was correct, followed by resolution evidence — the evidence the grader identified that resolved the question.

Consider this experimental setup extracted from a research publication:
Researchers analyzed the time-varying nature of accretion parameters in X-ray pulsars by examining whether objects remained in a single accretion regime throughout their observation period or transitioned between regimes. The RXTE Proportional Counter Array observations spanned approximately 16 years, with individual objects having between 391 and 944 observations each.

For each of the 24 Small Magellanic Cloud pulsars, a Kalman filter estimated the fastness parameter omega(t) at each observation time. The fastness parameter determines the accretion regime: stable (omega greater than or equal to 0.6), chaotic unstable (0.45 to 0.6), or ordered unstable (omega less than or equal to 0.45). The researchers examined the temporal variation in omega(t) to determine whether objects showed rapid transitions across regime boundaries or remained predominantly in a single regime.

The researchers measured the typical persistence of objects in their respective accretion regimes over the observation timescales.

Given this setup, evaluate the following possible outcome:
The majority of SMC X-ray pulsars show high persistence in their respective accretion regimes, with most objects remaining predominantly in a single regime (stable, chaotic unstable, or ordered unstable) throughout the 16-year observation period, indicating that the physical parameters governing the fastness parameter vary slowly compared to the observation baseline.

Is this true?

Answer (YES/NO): YES